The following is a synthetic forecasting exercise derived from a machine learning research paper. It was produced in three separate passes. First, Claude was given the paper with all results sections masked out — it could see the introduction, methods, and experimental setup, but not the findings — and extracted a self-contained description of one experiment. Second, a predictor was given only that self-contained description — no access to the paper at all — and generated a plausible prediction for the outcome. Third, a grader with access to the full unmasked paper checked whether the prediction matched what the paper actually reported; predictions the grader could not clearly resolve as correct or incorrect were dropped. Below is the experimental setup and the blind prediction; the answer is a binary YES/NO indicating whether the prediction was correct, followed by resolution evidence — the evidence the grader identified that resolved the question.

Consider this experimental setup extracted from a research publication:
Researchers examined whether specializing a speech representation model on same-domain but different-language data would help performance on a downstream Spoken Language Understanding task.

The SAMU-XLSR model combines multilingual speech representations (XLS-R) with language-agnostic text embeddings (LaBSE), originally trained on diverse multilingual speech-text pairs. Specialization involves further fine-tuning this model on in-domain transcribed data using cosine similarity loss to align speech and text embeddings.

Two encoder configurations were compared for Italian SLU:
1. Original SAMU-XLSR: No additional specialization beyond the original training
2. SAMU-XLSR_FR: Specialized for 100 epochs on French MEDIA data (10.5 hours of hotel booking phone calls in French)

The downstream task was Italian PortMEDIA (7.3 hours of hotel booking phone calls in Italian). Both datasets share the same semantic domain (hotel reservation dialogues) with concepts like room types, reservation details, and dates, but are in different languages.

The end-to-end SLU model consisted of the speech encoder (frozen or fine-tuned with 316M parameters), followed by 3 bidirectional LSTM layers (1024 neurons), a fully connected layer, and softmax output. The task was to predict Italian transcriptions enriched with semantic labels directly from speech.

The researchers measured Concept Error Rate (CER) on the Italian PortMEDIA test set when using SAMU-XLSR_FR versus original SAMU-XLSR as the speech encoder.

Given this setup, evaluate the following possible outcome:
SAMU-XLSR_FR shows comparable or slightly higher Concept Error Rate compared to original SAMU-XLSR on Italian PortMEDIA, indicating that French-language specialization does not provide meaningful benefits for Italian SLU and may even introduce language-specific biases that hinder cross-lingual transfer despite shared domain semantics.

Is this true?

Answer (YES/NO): NO